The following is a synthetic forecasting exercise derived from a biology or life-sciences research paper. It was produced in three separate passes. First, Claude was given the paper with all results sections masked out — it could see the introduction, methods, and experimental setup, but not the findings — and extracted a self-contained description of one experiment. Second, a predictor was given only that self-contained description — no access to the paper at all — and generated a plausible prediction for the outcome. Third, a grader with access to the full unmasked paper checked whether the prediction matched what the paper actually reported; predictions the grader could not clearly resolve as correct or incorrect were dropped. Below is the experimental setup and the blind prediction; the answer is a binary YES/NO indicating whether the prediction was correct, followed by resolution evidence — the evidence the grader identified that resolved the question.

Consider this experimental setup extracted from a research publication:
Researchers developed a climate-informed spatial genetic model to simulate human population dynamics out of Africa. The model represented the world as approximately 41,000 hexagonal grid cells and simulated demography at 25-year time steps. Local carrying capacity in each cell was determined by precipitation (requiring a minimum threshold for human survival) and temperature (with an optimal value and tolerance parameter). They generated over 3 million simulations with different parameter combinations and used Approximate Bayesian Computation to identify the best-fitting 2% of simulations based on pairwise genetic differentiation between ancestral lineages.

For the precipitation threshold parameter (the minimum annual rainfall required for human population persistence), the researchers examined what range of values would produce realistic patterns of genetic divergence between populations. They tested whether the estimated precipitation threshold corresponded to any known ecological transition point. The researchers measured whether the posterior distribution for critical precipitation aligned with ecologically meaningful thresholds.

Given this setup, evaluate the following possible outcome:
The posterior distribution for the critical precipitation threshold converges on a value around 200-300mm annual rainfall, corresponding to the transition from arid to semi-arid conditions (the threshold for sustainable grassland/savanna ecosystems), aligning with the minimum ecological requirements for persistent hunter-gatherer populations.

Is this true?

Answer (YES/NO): NO